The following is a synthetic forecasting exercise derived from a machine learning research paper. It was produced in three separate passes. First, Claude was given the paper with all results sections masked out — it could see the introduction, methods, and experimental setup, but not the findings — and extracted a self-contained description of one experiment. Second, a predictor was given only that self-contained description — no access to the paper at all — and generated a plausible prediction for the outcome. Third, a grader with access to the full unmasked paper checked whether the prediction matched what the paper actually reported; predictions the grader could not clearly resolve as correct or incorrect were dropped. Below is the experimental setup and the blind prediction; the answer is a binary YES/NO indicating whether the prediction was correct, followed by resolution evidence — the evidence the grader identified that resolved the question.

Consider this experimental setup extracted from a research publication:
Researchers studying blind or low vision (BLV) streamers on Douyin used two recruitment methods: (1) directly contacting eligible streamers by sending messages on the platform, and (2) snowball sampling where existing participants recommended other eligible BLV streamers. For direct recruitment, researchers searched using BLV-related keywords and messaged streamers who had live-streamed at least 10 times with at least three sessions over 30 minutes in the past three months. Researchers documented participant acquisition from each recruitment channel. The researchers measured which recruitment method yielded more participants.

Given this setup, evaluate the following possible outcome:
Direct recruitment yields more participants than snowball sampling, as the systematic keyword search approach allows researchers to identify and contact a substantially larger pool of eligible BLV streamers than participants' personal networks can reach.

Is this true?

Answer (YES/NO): NO